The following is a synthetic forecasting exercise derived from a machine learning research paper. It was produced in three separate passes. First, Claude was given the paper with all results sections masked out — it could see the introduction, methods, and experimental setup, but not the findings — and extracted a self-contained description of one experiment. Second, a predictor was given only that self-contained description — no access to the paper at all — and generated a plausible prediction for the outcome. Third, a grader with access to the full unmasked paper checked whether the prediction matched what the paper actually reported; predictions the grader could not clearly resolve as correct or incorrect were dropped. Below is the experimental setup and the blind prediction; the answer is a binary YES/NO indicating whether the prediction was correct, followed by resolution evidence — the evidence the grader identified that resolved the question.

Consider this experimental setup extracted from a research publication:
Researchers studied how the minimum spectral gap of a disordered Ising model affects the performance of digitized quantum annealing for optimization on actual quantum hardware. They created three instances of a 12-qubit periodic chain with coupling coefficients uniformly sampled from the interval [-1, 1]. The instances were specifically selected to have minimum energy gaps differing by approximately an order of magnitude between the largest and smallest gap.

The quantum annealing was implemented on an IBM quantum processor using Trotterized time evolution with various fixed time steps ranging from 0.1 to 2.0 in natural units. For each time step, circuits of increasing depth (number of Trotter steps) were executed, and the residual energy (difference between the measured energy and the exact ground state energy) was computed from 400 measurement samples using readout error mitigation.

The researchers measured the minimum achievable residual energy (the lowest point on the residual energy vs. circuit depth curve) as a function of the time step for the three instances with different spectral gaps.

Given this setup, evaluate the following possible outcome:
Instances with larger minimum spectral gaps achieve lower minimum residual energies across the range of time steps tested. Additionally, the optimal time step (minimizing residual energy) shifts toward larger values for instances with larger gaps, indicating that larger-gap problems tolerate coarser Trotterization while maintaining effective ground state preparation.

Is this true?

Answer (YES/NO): NO